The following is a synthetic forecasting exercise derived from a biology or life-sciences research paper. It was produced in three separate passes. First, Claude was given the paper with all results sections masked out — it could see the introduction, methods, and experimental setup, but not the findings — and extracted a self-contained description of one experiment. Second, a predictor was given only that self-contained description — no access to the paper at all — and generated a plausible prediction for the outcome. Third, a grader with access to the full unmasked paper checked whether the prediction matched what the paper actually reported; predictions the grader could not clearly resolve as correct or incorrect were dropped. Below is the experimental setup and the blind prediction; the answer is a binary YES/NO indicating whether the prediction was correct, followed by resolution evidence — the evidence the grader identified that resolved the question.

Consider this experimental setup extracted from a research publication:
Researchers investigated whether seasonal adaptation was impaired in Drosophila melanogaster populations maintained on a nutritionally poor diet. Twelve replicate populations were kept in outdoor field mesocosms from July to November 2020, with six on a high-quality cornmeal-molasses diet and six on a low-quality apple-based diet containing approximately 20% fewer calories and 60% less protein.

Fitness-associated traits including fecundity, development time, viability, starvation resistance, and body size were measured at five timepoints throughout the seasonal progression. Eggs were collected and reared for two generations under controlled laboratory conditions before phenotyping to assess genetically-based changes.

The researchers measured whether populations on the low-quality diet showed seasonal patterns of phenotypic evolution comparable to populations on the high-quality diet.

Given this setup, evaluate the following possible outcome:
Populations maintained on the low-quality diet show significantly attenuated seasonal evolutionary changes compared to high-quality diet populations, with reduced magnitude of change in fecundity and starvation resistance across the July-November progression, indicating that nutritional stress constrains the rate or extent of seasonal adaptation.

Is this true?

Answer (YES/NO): NO